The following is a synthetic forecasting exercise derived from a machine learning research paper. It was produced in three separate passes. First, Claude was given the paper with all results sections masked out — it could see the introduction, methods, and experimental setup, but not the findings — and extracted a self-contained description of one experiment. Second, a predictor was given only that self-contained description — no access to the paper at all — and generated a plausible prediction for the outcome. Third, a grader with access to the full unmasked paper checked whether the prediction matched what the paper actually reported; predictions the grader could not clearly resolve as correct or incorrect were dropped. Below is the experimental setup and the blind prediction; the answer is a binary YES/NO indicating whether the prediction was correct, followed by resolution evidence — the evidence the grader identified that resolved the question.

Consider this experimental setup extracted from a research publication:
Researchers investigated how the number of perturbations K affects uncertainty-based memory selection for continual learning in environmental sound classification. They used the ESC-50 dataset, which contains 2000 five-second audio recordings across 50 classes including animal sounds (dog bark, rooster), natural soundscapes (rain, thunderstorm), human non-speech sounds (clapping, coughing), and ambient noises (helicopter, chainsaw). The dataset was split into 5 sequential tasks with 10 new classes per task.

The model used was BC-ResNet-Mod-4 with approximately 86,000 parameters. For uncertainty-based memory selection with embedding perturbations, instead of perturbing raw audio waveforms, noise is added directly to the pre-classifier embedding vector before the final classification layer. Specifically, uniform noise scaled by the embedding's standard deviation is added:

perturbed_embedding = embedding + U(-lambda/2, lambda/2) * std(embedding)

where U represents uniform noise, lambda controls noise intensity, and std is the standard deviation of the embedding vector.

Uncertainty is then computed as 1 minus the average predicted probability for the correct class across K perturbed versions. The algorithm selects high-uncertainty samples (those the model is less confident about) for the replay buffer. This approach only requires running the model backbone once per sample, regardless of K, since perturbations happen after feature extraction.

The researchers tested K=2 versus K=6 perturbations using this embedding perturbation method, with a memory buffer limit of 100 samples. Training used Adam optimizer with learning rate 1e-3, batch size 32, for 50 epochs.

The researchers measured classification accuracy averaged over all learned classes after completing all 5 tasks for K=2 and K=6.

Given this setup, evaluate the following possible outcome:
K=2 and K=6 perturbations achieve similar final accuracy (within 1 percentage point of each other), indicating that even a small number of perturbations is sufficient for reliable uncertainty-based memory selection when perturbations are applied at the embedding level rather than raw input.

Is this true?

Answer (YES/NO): NO